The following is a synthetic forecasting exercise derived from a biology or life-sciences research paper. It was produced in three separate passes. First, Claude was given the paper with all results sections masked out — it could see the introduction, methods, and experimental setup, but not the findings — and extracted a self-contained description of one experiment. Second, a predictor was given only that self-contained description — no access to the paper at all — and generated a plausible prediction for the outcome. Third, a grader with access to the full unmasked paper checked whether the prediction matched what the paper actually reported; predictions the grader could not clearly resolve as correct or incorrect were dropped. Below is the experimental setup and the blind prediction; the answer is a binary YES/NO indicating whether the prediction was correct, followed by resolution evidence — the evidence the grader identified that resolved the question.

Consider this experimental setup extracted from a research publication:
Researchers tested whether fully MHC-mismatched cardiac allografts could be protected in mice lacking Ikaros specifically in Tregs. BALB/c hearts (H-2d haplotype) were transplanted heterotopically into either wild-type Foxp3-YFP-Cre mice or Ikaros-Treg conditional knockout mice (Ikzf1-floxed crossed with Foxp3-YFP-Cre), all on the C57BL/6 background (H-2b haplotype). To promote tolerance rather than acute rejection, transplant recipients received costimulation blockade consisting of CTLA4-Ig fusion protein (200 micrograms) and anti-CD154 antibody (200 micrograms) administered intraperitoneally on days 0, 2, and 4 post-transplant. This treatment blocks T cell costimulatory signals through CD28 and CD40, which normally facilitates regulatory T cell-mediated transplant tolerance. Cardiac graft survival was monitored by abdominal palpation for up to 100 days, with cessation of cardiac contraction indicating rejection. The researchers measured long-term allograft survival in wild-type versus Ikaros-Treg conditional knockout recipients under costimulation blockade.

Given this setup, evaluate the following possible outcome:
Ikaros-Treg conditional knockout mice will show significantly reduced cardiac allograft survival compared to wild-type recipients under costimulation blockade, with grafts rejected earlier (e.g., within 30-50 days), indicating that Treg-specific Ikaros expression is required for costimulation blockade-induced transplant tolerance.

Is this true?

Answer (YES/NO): YES